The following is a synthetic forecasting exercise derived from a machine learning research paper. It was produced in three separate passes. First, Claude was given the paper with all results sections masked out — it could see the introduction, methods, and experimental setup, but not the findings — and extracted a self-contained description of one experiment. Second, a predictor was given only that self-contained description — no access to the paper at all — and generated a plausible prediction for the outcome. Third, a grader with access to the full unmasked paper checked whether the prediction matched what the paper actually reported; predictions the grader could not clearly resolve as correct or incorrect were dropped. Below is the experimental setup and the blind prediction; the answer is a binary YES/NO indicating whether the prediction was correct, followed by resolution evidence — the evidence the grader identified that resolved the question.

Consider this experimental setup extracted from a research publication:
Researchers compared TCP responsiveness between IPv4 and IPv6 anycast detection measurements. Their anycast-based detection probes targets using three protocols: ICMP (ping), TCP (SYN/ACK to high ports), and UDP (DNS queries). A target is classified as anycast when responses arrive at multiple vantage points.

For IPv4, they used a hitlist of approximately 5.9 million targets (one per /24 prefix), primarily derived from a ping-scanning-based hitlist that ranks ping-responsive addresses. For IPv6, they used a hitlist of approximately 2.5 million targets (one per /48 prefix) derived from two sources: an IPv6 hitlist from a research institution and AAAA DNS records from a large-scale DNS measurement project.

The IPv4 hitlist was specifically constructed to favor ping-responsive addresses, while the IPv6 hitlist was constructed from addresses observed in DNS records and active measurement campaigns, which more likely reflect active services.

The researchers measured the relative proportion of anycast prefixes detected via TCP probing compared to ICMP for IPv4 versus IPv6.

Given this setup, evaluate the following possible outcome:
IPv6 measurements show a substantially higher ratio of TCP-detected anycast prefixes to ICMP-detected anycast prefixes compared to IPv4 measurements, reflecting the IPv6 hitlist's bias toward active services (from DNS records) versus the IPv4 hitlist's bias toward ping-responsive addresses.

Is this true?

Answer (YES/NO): YES